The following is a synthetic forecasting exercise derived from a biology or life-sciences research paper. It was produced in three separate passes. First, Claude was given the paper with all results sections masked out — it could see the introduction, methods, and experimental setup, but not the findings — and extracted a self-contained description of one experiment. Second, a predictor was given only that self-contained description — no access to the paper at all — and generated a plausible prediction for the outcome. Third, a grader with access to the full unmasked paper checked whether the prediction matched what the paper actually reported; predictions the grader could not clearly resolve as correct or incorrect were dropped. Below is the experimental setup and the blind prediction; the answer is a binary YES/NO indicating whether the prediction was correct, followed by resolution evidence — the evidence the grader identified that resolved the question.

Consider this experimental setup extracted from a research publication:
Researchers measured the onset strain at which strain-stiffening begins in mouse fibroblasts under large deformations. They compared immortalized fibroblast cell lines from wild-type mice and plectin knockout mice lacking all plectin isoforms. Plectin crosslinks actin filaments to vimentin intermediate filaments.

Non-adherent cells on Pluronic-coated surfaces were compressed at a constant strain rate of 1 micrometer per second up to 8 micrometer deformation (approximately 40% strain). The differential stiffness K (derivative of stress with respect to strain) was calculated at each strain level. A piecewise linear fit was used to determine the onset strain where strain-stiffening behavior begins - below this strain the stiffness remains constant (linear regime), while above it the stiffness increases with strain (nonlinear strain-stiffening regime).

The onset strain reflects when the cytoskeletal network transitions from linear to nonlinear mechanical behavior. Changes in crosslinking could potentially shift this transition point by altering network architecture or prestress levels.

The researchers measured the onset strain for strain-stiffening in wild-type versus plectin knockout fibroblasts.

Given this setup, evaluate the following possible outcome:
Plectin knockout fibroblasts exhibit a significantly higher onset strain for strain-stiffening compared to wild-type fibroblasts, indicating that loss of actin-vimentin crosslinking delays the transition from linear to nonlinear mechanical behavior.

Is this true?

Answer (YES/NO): NO